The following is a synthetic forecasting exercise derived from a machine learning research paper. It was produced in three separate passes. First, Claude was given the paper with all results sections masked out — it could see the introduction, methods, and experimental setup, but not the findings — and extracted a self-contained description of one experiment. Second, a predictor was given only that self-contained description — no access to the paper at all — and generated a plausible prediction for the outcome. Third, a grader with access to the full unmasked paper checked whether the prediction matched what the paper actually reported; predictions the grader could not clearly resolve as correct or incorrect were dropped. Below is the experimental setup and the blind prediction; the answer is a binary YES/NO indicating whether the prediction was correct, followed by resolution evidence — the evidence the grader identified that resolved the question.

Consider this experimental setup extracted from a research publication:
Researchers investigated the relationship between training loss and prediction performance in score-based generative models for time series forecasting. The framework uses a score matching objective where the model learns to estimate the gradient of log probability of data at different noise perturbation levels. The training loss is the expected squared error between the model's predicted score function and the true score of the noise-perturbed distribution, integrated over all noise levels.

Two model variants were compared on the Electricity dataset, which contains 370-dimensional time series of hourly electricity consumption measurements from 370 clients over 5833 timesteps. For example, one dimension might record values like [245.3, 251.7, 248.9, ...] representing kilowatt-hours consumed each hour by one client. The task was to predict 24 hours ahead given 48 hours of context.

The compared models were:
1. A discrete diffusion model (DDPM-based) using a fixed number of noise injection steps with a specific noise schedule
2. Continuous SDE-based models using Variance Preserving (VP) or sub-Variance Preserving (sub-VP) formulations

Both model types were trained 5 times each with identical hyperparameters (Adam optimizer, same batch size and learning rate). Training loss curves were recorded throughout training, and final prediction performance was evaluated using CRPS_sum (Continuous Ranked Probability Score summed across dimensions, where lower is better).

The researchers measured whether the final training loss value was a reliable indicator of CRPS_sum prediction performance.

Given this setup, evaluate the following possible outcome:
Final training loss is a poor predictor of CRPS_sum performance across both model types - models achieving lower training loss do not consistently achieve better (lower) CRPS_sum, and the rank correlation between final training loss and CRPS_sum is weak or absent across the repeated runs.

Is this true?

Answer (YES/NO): YES